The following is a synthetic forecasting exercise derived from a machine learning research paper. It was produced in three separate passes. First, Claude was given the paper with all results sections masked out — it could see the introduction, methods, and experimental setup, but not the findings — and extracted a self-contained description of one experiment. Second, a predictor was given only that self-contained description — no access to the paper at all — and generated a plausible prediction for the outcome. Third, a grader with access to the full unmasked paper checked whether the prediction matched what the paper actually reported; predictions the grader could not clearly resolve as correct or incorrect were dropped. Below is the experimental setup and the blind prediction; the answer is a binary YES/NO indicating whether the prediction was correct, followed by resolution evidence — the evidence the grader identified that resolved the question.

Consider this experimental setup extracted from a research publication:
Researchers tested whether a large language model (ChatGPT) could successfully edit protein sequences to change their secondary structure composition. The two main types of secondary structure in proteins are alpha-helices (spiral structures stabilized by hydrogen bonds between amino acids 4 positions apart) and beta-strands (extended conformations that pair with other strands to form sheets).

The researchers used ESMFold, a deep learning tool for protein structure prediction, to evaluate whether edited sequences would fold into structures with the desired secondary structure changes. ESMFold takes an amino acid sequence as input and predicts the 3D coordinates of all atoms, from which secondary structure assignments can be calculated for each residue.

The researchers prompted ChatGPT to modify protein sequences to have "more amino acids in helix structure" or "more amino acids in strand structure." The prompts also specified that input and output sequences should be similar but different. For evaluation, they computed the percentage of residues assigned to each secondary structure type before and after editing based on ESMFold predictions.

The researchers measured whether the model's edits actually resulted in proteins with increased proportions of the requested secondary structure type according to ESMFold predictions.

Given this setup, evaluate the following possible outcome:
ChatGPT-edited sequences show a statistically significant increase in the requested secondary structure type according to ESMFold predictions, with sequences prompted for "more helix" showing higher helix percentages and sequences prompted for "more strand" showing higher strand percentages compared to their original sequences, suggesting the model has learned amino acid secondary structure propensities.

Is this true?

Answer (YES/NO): YES